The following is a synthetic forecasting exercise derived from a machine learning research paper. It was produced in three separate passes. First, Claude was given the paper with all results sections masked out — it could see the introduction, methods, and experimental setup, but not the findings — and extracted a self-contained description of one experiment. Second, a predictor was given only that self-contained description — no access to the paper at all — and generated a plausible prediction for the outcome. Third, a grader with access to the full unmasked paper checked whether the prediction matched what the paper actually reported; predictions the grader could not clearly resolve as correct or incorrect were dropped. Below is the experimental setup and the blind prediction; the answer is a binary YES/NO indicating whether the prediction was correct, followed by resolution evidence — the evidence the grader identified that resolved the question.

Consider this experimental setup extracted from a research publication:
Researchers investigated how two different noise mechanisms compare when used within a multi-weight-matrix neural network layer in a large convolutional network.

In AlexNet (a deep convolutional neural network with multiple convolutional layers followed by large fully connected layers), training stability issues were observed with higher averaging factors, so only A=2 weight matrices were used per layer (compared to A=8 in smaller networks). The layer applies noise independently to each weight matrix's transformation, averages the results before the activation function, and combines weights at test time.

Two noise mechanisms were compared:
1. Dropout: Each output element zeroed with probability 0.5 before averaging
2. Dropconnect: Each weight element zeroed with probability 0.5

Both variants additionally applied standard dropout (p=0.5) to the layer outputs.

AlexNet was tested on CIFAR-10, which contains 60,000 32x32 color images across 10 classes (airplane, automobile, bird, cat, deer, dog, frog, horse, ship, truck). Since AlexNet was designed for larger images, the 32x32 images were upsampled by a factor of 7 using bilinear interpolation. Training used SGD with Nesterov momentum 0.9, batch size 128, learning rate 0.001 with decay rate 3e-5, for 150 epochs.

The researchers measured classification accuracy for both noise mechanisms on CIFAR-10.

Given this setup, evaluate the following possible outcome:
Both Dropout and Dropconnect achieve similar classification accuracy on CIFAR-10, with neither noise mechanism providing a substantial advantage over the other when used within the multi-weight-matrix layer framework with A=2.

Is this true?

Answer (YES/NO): YES